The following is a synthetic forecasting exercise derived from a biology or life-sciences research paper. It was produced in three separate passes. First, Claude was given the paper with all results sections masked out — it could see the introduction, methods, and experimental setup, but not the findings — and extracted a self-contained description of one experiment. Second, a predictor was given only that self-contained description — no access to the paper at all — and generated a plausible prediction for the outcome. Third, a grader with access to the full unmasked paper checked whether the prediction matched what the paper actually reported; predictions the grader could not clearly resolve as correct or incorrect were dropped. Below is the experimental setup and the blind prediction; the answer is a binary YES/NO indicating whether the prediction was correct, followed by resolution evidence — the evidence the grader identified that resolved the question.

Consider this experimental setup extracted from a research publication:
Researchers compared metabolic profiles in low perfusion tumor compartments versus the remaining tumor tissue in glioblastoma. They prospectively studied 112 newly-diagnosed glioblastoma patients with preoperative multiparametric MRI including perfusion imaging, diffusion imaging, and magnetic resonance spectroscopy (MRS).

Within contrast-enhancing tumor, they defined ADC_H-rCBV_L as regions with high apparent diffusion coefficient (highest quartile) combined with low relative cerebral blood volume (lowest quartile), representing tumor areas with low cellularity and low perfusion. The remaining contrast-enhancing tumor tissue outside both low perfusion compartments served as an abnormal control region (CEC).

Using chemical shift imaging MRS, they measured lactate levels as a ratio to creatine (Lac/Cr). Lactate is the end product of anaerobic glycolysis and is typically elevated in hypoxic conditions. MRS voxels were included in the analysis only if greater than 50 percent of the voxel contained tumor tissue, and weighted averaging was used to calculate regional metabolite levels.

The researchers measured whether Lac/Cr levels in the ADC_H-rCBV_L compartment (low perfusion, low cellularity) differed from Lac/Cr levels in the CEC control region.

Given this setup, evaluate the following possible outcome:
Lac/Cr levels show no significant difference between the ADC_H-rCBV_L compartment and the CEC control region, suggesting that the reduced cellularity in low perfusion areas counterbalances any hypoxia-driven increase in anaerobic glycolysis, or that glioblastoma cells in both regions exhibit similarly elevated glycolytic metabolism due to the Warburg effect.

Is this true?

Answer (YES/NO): NO